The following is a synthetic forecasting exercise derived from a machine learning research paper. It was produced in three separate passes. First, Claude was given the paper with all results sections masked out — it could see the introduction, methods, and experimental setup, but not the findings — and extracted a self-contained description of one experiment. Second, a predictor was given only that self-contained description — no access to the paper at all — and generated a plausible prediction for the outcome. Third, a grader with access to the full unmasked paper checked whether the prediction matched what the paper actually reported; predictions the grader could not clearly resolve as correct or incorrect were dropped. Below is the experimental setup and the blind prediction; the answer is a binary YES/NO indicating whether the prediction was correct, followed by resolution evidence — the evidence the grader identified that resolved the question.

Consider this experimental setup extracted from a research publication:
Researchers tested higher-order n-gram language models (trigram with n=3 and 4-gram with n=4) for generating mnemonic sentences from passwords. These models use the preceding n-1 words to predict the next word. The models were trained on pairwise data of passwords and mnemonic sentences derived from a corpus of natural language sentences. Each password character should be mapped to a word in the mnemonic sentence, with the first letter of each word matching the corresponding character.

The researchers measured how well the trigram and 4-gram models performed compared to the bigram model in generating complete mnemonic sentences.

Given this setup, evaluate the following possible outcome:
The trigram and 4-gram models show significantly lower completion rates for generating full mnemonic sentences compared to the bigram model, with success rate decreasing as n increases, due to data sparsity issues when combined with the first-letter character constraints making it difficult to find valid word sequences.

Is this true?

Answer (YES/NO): YES